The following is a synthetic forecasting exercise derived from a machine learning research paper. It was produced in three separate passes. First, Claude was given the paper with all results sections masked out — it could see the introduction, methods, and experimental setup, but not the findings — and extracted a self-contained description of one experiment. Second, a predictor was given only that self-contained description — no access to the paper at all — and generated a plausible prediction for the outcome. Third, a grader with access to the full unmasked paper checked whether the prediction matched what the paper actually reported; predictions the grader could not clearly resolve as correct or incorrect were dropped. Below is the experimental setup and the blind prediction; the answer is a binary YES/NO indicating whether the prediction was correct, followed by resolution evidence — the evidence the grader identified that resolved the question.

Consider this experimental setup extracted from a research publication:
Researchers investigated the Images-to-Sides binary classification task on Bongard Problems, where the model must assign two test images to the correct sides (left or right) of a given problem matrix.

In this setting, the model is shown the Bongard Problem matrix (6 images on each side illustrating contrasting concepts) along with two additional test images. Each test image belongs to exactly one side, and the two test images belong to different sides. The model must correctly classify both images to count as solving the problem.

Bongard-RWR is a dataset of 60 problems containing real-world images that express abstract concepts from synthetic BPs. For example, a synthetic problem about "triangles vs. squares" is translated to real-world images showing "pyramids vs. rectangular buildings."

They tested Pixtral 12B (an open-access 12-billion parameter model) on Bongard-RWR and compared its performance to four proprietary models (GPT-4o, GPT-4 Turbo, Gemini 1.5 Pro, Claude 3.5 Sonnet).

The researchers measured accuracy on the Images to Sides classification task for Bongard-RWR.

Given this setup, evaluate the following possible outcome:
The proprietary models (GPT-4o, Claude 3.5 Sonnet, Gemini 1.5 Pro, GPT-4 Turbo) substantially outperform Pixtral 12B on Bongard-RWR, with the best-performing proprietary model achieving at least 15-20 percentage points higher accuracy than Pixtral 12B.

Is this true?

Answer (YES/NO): NO